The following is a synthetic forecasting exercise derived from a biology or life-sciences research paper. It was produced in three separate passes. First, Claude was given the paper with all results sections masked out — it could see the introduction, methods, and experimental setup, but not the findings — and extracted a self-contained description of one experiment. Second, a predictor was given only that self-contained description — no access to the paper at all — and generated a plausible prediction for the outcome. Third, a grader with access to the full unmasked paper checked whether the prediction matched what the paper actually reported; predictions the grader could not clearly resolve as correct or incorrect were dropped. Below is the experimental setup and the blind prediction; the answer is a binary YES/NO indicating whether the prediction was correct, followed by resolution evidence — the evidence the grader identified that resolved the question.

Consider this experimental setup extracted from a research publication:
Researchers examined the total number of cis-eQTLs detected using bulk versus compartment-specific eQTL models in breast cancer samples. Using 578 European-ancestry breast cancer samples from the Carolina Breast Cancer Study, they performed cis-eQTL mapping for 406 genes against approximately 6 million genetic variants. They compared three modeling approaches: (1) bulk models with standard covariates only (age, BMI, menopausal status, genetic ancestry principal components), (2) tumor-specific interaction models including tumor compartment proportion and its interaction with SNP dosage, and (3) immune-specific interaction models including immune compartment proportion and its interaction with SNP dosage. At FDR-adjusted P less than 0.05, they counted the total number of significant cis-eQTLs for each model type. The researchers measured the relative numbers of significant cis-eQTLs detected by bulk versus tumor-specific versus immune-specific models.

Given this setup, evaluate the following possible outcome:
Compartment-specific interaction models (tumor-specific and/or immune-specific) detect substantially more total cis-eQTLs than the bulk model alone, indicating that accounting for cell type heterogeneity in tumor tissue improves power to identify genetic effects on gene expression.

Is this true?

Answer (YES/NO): YES